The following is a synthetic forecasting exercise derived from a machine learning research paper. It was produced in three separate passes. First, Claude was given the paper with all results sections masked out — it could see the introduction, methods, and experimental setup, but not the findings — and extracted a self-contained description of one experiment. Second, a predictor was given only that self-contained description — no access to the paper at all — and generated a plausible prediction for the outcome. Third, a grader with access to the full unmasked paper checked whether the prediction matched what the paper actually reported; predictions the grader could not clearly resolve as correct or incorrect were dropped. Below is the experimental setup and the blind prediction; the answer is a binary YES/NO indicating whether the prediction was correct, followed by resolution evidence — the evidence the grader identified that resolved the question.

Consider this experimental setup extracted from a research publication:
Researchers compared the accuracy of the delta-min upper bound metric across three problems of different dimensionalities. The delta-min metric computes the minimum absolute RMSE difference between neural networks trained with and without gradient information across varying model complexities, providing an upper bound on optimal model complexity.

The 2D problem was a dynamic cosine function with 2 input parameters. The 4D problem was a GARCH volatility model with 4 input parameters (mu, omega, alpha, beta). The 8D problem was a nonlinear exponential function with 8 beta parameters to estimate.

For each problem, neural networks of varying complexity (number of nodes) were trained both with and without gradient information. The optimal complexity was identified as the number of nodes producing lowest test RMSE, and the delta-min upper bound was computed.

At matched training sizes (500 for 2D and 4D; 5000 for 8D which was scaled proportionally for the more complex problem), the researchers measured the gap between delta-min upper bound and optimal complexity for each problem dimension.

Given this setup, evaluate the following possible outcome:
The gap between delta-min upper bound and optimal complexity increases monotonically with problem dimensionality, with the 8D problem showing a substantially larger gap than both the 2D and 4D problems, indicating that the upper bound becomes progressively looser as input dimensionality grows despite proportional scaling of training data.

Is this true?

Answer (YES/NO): NO